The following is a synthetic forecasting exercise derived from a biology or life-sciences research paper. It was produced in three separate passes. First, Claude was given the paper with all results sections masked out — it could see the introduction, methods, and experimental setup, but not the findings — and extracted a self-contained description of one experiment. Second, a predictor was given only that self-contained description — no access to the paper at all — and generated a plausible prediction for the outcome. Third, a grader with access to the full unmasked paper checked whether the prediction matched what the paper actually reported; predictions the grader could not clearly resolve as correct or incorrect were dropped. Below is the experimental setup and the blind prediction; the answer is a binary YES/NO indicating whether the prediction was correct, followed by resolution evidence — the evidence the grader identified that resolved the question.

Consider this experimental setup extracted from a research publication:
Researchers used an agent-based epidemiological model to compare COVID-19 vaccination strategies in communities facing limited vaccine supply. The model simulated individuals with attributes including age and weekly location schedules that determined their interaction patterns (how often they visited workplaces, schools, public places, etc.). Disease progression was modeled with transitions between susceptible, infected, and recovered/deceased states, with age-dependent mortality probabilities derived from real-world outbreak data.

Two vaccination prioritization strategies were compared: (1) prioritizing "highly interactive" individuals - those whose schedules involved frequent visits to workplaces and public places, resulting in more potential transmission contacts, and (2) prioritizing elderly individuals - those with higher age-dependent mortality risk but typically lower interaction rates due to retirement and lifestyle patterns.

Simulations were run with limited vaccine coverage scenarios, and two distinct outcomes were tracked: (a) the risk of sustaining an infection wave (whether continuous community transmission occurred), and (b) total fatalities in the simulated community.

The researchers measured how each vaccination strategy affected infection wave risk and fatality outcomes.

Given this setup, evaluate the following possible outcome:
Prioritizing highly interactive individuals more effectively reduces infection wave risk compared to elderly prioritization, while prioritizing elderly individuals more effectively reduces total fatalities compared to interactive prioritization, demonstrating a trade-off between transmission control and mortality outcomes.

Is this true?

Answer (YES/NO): YES